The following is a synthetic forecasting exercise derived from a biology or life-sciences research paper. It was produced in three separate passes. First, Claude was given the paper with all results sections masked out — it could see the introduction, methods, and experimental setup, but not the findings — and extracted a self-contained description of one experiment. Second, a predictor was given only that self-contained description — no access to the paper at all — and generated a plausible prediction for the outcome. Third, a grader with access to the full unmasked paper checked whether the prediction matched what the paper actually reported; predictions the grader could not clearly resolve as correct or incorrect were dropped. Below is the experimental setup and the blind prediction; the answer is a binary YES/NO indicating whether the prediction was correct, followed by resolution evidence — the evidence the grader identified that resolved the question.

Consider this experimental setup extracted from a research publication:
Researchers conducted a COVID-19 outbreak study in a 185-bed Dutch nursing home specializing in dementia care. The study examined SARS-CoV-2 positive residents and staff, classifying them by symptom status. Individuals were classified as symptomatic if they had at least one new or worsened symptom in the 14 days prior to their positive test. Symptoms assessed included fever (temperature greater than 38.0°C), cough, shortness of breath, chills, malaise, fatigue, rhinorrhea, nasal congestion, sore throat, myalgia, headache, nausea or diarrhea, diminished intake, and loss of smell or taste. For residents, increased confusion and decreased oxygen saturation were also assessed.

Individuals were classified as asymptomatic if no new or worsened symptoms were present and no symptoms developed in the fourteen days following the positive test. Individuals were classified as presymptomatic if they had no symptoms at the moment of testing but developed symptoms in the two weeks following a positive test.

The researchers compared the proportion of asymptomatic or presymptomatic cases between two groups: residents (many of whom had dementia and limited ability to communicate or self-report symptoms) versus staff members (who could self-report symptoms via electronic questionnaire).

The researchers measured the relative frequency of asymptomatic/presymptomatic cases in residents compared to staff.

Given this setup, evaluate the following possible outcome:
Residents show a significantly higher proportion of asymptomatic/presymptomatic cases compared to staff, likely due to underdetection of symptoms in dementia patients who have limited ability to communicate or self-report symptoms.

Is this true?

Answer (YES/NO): YES